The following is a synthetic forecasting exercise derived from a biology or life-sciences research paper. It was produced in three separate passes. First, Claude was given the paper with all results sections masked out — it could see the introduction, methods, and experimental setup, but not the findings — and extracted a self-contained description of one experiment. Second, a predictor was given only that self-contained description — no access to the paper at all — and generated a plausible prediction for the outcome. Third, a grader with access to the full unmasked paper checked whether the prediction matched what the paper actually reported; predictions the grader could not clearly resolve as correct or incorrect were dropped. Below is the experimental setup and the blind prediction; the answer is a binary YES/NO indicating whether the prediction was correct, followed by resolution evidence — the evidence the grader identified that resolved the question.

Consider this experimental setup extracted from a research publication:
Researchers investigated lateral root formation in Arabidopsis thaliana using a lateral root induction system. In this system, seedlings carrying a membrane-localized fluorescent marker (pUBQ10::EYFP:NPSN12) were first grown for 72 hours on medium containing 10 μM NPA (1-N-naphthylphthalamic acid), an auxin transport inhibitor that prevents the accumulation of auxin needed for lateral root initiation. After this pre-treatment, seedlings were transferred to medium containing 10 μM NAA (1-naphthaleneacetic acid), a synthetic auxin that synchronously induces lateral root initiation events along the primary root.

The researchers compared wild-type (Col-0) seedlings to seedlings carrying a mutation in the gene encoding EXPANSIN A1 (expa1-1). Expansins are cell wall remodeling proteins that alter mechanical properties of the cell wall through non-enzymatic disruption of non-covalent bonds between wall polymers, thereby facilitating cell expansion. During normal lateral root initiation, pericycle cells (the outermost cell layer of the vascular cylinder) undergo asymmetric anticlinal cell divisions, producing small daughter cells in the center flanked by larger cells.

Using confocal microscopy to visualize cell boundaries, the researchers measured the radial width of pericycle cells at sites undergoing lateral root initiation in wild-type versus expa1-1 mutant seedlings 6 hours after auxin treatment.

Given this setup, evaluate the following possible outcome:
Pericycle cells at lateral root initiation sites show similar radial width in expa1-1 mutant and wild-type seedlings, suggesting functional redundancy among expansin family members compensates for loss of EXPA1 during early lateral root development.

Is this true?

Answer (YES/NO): NO